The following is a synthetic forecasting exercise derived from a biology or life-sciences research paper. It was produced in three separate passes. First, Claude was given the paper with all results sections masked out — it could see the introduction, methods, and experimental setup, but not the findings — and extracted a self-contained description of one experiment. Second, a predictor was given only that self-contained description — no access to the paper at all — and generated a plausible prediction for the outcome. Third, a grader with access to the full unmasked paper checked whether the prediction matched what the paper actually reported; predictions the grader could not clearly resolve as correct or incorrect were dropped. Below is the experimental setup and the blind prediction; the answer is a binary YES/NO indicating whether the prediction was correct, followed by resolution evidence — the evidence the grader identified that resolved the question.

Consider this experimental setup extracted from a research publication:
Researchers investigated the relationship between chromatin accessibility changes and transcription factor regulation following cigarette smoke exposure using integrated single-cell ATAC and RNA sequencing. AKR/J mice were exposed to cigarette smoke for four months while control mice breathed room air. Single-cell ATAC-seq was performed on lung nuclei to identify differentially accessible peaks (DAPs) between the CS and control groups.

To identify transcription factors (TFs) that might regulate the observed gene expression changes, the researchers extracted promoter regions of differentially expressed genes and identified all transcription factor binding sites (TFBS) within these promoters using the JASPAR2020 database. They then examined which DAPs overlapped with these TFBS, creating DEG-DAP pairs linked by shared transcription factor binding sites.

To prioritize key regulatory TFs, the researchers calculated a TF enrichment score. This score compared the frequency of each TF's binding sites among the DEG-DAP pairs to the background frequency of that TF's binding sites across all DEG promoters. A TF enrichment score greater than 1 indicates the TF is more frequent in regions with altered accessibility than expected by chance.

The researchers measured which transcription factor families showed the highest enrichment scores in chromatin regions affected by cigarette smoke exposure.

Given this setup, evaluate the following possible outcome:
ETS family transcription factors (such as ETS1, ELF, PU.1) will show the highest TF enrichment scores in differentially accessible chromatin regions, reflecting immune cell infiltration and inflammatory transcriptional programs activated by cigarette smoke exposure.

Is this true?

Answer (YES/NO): YES